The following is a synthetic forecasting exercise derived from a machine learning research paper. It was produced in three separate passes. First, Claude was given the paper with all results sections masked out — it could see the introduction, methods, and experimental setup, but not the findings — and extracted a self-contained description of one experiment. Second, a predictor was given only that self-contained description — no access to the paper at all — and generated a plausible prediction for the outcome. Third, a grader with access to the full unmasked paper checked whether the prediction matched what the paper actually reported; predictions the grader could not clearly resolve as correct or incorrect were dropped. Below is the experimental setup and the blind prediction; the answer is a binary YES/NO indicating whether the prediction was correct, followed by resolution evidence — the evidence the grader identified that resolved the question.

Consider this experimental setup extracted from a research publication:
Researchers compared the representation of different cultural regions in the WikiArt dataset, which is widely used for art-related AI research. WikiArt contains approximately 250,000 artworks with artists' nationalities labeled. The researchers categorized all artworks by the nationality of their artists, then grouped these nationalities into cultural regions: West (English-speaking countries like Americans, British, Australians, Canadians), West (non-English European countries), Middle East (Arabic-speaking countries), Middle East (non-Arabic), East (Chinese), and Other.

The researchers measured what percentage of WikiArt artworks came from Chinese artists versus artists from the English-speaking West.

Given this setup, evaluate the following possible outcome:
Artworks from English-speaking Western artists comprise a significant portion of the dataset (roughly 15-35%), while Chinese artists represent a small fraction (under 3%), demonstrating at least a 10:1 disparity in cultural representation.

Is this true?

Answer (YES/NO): YES